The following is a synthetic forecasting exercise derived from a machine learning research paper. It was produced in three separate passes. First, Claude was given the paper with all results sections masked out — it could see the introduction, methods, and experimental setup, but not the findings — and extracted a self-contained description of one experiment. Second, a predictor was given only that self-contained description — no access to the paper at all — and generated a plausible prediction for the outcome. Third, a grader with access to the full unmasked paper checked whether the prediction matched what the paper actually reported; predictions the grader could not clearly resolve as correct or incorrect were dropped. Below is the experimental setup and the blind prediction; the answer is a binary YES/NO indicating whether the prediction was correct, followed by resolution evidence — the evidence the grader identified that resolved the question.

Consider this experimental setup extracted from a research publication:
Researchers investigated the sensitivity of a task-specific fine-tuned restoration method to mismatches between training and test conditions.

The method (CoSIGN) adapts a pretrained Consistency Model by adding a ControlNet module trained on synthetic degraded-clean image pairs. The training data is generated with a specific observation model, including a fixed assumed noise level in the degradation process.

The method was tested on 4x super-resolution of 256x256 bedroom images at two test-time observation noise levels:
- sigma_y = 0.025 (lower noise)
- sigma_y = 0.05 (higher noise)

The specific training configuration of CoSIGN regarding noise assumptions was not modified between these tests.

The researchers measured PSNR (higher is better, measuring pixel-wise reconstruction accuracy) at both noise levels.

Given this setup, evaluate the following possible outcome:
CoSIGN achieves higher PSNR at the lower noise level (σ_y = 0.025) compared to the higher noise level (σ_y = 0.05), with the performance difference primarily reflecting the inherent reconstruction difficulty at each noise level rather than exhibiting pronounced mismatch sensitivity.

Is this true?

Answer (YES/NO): NO